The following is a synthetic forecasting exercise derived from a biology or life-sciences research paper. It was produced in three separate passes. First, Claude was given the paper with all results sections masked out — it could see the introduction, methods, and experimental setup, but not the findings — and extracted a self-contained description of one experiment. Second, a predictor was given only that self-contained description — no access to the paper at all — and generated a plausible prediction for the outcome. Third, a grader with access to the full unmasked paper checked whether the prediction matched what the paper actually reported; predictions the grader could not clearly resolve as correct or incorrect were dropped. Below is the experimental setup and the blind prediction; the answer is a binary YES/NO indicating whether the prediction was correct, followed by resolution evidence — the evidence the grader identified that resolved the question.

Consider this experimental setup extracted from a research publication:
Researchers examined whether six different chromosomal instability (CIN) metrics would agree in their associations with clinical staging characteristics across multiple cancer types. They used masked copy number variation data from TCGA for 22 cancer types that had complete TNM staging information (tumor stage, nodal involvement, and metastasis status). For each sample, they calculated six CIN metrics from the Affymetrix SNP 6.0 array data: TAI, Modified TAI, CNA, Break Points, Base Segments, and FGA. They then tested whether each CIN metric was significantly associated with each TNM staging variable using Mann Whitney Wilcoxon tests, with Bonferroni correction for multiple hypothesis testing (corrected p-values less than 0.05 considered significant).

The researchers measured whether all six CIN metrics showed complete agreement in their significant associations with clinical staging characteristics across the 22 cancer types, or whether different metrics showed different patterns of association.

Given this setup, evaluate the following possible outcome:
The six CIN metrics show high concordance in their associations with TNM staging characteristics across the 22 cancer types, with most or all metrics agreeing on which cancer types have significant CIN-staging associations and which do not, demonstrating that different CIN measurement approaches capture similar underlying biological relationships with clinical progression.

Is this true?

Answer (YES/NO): NO